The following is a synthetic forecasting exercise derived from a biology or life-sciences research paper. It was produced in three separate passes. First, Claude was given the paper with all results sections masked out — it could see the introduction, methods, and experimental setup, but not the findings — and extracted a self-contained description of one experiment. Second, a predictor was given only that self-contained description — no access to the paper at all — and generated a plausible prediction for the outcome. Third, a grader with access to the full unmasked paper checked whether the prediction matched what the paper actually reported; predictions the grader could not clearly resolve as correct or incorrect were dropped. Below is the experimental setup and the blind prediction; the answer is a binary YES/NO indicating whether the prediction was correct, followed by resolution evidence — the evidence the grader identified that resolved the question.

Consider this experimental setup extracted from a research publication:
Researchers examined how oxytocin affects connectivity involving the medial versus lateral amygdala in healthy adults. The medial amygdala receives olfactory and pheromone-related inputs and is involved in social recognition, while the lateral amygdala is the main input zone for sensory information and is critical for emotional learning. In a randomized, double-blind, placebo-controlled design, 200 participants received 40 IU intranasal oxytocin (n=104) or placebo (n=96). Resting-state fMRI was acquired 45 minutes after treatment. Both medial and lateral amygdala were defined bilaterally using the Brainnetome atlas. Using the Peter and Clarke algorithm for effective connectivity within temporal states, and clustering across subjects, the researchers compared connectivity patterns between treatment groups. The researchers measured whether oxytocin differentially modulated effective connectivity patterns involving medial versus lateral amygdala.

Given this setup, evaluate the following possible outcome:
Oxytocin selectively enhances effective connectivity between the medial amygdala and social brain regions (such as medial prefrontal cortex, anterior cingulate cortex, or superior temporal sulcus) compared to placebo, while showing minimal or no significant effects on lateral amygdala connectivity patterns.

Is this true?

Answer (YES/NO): NO